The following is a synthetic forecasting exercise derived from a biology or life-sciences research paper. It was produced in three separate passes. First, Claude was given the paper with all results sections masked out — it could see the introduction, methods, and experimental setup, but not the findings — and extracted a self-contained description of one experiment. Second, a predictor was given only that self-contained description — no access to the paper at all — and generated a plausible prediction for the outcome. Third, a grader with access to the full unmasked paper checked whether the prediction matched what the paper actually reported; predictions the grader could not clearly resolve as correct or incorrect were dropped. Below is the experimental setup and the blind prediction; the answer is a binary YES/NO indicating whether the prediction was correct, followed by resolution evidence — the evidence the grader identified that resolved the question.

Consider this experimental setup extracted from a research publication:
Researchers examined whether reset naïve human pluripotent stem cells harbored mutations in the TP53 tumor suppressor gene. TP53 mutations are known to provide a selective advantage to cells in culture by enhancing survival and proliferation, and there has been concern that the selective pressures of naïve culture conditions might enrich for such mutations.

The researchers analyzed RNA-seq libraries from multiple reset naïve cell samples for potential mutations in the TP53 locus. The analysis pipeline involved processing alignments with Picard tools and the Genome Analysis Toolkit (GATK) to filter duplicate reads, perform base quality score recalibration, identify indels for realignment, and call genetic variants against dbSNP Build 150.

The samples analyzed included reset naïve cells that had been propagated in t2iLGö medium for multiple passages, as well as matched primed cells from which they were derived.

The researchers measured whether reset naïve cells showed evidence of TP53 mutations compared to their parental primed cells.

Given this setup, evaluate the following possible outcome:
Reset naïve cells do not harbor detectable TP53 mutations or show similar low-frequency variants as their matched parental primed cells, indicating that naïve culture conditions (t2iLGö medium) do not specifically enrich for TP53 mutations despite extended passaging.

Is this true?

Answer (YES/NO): NO